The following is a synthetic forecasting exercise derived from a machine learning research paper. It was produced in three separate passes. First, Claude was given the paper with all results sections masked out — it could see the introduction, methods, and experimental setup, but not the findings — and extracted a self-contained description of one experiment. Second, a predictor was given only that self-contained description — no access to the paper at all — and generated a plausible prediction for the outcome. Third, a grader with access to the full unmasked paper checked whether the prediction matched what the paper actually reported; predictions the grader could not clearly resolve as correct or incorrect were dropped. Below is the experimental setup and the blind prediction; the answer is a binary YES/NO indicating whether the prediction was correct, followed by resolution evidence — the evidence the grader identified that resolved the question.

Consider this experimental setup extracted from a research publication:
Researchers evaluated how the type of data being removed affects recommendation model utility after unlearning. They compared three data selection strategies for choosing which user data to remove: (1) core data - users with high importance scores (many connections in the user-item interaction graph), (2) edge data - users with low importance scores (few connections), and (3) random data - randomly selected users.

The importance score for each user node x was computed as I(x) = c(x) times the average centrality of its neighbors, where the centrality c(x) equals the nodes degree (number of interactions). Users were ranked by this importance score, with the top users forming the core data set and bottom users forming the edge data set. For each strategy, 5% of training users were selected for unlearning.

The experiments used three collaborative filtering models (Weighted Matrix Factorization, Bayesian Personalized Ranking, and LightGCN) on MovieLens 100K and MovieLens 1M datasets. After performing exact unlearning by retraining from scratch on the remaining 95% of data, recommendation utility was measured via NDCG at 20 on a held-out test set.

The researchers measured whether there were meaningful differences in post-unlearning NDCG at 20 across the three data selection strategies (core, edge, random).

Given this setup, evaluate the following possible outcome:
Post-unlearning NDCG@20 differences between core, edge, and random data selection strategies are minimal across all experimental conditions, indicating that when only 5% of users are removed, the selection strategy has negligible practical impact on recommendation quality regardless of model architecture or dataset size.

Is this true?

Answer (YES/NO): NO